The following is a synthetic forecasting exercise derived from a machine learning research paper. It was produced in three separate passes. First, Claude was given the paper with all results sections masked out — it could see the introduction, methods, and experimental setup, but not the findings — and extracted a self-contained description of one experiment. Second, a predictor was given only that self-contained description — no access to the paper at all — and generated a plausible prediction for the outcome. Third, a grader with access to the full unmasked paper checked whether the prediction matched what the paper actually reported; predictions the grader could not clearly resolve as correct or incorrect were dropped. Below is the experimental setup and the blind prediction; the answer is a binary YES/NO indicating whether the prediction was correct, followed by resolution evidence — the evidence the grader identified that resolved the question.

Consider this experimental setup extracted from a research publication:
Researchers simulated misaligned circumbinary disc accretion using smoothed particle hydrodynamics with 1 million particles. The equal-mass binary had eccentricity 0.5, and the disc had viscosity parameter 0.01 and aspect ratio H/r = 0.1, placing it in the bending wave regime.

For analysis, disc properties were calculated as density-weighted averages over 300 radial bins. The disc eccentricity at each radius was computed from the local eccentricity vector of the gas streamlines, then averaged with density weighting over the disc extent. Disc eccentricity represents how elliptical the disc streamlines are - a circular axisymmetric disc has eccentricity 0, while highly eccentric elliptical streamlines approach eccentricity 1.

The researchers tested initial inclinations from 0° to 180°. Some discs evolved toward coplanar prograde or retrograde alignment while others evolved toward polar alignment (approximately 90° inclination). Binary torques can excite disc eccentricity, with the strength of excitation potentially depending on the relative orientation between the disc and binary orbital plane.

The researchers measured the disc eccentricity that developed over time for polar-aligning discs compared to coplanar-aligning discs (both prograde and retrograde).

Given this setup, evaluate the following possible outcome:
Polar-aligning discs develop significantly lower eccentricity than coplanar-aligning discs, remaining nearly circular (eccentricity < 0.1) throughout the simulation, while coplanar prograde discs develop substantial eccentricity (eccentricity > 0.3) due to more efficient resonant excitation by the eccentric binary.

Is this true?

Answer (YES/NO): NO